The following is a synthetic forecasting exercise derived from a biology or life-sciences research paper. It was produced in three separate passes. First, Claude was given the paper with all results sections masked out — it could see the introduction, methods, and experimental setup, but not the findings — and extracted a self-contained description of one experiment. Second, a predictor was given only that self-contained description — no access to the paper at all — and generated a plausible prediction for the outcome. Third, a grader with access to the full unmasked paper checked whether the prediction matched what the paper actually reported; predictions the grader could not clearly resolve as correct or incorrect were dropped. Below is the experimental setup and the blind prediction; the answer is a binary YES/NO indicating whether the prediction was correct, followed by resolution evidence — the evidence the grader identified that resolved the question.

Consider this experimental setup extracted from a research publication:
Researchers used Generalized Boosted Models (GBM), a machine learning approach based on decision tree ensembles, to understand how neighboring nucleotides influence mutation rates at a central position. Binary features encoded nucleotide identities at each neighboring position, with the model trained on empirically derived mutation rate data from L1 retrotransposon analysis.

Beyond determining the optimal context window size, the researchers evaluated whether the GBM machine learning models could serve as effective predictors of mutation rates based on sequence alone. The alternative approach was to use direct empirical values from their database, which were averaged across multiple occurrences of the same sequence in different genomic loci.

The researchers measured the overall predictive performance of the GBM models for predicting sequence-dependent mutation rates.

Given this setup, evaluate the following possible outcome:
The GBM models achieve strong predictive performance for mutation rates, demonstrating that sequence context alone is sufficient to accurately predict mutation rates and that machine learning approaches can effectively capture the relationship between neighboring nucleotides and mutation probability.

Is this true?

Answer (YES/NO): NO